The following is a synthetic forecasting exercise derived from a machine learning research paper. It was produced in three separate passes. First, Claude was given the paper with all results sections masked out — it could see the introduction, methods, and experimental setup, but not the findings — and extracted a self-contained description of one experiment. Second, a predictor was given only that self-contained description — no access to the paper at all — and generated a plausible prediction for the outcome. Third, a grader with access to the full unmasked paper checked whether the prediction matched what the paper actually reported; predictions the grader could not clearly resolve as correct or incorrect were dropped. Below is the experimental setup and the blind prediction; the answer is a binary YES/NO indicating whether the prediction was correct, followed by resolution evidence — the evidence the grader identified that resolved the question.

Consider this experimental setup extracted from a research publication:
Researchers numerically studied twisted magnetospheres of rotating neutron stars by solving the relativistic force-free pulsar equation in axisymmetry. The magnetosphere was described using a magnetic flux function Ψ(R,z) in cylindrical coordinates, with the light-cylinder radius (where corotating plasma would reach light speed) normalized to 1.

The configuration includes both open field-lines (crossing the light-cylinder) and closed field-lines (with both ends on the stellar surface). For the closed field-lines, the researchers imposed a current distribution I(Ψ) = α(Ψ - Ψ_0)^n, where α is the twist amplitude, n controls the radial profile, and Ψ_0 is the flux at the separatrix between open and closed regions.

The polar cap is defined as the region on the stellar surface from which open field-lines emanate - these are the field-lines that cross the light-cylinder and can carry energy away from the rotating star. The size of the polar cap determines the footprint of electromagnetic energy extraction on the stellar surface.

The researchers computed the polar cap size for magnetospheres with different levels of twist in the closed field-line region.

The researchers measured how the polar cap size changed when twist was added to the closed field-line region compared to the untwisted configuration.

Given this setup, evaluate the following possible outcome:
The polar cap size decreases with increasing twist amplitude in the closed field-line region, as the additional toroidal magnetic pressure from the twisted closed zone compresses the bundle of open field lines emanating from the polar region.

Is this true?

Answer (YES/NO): NO